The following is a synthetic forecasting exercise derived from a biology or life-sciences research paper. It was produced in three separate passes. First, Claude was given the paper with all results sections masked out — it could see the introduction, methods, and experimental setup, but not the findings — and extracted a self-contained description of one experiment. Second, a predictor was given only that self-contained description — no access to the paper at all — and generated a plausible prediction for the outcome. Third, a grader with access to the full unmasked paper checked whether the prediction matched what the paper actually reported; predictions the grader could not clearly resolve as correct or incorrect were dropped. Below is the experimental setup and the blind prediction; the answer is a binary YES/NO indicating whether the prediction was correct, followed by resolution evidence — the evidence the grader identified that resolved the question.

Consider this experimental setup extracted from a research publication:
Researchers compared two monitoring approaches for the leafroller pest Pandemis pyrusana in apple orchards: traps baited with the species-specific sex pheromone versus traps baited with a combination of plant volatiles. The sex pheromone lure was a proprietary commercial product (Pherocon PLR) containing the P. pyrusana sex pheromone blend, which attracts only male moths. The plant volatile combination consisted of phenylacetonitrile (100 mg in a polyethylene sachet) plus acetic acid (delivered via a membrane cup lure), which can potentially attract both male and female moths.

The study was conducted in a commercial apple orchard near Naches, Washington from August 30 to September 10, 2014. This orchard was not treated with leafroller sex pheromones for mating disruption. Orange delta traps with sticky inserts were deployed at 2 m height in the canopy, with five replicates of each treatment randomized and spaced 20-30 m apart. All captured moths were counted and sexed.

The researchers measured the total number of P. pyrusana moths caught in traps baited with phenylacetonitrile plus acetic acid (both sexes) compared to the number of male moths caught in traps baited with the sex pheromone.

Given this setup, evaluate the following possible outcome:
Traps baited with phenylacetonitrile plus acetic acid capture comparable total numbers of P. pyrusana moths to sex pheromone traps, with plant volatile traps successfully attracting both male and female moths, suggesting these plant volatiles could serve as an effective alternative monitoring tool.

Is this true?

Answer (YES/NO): NO